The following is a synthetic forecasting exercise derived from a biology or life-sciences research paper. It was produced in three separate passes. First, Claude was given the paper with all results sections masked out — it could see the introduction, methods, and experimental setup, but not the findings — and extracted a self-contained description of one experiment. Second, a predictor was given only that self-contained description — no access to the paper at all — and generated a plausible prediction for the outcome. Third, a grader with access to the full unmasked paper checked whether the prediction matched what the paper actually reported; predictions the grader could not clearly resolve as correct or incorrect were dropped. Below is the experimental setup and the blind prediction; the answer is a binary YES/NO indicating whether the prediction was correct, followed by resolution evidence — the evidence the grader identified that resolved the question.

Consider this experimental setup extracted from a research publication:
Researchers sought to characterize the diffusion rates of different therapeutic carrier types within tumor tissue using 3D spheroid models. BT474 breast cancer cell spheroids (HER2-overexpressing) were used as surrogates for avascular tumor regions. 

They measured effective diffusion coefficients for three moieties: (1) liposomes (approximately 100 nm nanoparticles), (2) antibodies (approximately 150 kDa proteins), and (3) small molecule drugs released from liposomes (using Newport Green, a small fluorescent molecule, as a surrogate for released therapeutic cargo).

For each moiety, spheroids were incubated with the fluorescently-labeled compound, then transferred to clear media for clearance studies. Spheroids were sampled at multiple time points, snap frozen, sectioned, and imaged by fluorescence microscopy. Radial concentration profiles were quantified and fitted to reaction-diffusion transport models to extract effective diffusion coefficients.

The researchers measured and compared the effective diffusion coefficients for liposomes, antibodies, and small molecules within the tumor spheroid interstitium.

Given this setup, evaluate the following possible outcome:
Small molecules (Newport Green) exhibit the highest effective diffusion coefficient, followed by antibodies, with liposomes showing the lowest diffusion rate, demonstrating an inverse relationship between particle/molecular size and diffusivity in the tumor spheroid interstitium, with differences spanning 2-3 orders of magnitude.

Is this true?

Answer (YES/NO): YES